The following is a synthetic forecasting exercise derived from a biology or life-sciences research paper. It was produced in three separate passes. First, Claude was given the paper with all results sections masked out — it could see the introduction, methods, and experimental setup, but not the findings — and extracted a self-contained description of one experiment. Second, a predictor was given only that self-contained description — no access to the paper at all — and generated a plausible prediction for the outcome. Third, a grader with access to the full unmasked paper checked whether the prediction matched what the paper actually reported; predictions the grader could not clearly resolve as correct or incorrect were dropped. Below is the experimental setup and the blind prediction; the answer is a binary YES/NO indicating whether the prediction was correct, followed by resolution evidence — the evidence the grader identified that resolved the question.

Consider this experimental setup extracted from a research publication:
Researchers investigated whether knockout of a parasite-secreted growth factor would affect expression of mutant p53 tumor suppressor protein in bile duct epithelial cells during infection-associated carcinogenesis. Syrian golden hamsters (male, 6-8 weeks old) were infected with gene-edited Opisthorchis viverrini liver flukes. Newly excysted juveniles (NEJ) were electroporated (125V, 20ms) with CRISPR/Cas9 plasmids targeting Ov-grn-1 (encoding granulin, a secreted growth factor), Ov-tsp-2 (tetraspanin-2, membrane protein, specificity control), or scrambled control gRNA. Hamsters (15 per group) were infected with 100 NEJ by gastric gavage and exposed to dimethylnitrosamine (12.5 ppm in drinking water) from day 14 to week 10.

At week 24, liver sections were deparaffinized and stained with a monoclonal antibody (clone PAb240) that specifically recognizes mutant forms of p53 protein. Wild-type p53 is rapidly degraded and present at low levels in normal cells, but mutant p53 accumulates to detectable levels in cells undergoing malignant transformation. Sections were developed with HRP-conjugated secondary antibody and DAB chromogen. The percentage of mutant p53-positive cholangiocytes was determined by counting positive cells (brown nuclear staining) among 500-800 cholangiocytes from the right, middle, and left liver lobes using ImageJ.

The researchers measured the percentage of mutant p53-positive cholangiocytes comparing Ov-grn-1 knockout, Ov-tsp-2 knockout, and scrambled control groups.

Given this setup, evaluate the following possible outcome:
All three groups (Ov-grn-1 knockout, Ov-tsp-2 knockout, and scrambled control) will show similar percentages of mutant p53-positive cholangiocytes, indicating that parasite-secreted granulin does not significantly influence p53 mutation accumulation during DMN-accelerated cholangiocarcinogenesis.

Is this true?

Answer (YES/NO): NO